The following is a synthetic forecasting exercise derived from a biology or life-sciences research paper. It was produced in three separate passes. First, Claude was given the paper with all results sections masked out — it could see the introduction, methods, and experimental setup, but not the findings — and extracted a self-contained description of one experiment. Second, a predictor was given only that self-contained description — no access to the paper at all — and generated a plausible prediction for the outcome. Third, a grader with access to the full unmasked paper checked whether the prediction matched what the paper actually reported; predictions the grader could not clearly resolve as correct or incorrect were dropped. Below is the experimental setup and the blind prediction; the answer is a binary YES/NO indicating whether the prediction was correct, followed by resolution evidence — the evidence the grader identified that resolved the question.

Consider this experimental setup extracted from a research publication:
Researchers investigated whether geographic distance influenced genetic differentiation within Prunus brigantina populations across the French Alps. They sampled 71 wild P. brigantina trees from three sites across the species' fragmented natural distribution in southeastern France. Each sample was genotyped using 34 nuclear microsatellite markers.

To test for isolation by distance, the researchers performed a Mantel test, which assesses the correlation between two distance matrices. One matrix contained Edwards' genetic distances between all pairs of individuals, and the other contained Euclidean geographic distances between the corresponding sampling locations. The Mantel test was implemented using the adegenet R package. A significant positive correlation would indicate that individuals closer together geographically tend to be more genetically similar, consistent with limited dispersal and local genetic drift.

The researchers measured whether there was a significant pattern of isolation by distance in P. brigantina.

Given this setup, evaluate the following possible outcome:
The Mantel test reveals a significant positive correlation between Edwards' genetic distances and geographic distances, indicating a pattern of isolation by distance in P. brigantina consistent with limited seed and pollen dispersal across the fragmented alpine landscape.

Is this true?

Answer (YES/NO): NO